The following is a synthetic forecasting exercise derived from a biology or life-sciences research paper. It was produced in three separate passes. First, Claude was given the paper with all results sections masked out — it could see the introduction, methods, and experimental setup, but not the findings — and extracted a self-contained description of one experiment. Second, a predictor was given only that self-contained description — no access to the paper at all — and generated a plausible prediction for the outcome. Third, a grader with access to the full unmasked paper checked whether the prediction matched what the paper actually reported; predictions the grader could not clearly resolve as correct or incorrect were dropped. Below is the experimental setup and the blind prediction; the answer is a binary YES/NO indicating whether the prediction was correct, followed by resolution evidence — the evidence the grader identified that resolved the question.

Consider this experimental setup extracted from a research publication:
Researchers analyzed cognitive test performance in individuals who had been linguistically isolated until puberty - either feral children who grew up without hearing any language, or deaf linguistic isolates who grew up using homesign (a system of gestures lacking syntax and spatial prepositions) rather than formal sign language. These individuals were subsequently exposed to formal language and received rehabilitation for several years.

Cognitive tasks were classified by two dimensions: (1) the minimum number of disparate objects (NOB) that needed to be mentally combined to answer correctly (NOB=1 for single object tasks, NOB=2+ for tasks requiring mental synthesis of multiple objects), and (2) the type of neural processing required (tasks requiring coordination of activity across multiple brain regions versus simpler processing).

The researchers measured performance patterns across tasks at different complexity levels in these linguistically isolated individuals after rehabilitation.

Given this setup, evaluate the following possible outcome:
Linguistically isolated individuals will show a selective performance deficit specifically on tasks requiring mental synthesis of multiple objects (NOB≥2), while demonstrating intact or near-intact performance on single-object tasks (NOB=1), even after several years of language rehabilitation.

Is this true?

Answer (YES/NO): YES